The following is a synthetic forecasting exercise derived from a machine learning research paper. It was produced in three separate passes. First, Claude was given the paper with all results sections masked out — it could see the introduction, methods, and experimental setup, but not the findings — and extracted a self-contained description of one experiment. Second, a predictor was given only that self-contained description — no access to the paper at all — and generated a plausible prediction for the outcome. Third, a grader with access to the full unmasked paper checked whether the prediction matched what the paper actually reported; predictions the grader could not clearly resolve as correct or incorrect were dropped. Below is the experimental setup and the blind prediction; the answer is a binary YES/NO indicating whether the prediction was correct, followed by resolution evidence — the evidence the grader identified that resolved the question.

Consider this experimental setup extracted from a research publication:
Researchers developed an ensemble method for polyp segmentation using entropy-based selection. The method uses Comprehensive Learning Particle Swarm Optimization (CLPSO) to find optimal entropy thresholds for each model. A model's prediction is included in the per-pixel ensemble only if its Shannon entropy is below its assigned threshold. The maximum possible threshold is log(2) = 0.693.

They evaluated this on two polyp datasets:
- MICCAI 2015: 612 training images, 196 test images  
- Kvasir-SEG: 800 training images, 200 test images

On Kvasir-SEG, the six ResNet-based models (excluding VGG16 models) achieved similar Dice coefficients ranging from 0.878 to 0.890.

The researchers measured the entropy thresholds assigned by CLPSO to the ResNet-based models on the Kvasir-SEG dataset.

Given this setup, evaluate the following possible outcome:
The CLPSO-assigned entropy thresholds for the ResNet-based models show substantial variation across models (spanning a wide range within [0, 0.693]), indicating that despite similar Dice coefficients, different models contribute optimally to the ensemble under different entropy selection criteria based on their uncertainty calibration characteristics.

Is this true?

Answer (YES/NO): NO